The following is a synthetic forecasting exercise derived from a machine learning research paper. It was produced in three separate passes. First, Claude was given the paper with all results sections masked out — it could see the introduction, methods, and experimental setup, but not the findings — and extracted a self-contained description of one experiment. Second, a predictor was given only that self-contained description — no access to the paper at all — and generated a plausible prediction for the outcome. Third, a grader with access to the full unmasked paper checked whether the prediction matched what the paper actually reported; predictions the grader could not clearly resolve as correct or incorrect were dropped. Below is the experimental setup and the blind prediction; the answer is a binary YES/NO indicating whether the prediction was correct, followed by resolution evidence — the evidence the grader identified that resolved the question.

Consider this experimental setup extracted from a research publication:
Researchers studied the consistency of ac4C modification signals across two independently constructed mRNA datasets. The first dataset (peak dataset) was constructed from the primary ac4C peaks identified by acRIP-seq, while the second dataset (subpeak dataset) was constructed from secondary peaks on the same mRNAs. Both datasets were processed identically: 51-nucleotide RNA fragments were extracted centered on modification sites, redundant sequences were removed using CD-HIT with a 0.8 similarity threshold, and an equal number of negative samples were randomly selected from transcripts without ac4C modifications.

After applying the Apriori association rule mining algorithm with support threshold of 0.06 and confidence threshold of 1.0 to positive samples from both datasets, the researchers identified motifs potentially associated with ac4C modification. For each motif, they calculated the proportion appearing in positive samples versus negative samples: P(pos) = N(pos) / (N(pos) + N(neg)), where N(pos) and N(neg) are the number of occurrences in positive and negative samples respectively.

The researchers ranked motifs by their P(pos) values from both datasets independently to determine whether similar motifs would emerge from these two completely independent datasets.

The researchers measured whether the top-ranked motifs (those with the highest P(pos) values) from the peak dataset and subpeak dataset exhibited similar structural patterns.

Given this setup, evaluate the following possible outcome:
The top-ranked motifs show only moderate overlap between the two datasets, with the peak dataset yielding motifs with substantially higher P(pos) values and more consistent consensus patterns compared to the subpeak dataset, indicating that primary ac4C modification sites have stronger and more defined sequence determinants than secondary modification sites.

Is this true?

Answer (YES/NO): NO